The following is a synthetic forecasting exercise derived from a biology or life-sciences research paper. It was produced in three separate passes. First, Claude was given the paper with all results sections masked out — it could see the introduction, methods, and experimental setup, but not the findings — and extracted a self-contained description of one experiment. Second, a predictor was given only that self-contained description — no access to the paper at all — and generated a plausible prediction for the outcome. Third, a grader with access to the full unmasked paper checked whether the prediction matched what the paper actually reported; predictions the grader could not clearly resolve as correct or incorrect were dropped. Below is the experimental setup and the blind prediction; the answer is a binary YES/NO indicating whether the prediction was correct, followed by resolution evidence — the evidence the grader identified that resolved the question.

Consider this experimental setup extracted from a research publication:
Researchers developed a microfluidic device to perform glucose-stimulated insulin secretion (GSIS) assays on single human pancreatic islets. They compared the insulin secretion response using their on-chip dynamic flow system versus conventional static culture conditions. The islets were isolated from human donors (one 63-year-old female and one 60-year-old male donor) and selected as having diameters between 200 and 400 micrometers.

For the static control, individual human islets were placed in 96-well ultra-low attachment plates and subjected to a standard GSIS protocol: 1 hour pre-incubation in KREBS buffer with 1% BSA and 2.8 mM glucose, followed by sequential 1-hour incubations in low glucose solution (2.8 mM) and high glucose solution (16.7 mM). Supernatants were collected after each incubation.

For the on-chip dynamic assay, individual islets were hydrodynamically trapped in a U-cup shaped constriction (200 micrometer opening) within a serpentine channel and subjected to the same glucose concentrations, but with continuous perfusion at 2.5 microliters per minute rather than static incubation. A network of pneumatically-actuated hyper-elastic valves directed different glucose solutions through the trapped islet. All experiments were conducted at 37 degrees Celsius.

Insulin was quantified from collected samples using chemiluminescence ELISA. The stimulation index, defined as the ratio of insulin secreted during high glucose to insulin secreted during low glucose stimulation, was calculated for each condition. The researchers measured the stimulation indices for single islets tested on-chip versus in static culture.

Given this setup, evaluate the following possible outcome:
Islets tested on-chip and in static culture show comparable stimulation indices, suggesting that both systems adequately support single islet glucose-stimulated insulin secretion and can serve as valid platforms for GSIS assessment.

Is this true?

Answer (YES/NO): YES